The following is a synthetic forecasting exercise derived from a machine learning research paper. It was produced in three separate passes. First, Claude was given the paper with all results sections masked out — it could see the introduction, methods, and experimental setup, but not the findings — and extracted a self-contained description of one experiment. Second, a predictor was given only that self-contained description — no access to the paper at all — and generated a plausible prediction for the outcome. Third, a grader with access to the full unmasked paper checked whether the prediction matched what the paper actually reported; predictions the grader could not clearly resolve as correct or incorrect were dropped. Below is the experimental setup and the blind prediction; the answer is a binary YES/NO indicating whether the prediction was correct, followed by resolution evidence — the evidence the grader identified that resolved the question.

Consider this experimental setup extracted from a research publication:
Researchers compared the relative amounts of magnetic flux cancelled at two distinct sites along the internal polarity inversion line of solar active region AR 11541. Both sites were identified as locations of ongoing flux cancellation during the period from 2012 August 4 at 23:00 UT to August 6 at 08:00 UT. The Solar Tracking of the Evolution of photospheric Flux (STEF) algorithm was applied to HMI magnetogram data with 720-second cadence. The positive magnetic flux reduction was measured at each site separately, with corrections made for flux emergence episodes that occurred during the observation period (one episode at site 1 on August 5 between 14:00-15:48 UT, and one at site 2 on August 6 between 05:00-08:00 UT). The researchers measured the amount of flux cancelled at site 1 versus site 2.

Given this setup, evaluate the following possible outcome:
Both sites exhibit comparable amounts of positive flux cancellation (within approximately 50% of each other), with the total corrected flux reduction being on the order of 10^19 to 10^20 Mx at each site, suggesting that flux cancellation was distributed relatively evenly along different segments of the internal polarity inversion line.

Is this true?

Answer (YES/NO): YES